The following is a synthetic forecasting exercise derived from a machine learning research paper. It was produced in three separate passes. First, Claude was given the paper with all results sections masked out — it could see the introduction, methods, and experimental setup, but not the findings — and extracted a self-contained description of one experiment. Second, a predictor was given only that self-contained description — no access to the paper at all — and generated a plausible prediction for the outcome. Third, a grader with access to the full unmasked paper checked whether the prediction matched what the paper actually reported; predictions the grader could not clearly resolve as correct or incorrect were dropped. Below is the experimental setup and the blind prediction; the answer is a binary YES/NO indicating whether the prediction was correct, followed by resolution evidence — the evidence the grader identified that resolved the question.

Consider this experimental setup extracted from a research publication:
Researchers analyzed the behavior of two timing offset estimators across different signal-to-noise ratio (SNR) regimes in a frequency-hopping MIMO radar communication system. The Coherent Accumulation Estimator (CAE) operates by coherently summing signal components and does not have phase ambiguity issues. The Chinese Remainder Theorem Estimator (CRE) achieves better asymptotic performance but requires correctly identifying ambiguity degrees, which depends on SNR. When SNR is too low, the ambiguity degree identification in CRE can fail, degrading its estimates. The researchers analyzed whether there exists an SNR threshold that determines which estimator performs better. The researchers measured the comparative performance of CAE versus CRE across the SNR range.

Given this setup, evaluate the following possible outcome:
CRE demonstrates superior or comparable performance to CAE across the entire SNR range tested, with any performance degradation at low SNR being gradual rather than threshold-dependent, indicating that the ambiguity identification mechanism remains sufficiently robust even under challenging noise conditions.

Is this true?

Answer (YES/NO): NO